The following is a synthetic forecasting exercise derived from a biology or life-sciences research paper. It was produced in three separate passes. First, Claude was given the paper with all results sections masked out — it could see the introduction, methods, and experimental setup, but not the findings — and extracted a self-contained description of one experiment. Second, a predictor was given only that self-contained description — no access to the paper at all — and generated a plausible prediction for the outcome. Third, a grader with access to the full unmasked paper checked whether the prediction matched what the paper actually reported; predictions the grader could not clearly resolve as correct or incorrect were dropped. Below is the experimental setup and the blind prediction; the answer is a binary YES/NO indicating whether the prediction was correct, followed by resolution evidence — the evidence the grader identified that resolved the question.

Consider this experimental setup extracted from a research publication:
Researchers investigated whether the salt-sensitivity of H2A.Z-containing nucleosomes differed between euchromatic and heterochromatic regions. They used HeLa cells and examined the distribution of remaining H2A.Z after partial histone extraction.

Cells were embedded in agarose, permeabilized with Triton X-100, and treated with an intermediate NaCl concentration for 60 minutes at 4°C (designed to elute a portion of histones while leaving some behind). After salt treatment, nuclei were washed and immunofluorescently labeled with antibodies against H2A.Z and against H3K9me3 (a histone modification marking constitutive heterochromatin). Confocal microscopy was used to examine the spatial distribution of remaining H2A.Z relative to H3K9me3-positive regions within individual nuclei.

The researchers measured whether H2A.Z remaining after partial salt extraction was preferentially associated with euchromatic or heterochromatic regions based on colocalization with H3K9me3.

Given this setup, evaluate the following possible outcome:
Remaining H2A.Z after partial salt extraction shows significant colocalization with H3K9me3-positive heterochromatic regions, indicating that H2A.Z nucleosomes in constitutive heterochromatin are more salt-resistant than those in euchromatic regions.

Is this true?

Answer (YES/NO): YES